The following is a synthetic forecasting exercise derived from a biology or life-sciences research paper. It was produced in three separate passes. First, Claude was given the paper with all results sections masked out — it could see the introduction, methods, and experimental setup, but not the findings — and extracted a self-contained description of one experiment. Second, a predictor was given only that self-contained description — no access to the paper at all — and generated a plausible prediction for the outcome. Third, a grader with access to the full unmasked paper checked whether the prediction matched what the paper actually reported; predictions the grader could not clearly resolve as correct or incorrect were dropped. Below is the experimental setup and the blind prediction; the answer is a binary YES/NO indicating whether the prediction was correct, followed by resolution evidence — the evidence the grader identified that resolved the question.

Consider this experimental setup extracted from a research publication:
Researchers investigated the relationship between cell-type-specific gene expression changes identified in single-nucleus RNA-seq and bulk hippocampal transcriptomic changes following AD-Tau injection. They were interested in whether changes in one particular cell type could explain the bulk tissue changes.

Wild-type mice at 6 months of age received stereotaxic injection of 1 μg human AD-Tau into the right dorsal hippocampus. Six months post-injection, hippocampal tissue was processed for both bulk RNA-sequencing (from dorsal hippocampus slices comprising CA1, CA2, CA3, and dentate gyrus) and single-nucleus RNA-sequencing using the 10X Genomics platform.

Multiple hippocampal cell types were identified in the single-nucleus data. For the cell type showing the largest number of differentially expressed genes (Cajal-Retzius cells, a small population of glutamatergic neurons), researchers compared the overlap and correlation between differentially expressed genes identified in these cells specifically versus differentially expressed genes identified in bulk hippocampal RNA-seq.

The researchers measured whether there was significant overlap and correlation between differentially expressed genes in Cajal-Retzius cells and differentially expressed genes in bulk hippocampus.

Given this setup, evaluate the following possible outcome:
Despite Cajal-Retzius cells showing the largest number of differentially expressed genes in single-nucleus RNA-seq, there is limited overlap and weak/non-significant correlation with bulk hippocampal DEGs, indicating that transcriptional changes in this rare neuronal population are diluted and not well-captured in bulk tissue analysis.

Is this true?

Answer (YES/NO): NO